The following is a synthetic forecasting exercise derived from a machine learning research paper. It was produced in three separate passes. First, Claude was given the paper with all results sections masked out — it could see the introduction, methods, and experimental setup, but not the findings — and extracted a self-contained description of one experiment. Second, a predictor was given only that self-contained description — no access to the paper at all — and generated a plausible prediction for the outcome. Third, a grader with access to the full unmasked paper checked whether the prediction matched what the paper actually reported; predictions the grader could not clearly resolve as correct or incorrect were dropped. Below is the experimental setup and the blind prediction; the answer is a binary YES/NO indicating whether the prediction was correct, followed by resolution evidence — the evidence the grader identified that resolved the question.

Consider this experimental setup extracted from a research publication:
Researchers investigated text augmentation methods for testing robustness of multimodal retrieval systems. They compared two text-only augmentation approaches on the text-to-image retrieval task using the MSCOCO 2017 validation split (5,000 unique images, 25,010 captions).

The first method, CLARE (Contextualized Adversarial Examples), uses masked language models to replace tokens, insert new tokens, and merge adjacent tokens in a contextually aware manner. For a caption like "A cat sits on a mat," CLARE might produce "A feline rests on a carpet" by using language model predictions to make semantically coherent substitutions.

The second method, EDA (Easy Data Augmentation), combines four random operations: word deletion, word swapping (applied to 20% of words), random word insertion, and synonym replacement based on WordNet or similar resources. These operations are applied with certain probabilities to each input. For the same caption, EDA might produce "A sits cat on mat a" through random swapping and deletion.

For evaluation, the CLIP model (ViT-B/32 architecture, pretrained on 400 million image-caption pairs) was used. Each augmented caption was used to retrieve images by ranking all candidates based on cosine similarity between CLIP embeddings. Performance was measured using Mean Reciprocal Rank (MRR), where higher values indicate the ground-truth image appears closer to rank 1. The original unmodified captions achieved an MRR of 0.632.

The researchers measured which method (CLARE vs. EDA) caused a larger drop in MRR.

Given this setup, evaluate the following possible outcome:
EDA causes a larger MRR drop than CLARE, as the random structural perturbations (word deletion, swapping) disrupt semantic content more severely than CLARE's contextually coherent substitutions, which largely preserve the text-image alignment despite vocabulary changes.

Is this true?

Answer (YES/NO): NO